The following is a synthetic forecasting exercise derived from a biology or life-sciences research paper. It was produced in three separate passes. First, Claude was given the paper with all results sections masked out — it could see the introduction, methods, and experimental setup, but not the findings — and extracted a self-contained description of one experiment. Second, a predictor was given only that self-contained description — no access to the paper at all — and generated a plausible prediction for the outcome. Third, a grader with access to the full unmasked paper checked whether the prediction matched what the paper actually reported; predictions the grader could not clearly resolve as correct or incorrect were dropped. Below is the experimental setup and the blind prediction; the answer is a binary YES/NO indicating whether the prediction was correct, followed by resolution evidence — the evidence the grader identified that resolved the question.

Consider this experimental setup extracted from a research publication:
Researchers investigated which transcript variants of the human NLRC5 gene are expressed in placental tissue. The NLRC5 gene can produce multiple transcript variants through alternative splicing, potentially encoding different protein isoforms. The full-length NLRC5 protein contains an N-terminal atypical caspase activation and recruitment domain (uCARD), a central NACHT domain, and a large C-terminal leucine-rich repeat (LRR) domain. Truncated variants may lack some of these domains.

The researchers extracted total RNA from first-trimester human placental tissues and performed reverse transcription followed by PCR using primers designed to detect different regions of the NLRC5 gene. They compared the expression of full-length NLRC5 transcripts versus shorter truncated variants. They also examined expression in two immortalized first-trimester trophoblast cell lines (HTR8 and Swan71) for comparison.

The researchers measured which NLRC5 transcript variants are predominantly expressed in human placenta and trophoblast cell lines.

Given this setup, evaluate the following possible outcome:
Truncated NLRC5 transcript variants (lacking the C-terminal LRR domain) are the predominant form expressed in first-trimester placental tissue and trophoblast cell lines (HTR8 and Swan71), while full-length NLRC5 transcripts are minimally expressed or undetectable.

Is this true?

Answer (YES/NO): NO